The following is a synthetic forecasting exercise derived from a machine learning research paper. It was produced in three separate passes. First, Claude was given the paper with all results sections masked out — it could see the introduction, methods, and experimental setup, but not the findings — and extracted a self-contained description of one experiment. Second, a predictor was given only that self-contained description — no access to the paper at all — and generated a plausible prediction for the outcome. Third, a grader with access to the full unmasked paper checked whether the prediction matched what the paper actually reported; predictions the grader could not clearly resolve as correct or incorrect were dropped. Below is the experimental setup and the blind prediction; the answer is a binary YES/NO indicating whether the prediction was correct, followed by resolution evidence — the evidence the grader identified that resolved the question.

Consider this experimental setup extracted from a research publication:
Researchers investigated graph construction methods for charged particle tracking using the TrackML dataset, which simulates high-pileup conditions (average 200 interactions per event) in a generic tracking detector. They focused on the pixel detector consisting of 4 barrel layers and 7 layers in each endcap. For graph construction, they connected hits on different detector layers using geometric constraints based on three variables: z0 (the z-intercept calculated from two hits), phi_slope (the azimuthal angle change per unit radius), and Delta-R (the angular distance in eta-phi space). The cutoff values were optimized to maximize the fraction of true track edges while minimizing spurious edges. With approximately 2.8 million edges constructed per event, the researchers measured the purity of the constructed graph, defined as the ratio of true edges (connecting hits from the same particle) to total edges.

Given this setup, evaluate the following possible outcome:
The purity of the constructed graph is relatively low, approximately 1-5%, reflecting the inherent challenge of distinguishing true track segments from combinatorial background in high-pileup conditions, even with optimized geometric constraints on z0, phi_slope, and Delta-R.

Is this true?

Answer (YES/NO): YES